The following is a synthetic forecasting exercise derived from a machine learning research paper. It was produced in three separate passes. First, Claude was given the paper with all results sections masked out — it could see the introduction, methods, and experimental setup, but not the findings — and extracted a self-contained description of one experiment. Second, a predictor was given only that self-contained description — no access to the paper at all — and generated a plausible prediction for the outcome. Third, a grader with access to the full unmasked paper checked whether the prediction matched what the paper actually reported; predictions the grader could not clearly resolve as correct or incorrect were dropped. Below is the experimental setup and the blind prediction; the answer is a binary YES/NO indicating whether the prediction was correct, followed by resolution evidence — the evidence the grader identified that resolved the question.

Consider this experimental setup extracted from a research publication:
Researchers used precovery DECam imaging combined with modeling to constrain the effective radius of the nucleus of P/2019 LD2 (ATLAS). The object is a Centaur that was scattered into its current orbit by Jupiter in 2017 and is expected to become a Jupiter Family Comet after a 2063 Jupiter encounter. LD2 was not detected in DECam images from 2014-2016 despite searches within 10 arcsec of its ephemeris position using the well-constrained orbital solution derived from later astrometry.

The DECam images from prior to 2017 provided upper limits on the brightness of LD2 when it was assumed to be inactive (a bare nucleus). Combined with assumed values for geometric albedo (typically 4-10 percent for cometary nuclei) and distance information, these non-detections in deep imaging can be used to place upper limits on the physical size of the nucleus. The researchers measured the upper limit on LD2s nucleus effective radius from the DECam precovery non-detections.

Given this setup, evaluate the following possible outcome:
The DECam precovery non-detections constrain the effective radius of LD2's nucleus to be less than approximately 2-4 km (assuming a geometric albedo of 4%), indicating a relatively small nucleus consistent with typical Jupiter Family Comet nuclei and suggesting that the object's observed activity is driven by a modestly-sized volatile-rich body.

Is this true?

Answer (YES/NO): NO